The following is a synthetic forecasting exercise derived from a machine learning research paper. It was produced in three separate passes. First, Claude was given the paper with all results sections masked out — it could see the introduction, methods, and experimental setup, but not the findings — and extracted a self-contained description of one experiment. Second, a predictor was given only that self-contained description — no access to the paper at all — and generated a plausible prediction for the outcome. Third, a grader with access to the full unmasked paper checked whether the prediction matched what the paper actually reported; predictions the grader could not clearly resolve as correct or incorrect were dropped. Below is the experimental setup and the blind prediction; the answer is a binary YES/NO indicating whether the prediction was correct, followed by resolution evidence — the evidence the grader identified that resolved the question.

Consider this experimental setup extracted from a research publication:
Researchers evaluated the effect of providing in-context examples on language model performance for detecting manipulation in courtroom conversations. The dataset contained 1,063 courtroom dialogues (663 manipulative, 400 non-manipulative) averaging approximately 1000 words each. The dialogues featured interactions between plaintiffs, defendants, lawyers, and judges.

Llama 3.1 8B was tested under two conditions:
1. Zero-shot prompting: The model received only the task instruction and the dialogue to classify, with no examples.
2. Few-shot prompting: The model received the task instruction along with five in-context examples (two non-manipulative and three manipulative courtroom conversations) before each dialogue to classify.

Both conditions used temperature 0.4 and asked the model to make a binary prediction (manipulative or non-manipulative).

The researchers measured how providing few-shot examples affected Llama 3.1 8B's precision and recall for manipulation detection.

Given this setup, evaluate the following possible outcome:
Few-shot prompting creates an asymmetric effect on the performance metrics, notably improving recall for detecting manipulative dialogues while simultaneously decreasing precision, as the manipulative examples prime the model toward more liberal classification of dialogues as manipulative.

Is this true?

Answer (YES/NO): YES